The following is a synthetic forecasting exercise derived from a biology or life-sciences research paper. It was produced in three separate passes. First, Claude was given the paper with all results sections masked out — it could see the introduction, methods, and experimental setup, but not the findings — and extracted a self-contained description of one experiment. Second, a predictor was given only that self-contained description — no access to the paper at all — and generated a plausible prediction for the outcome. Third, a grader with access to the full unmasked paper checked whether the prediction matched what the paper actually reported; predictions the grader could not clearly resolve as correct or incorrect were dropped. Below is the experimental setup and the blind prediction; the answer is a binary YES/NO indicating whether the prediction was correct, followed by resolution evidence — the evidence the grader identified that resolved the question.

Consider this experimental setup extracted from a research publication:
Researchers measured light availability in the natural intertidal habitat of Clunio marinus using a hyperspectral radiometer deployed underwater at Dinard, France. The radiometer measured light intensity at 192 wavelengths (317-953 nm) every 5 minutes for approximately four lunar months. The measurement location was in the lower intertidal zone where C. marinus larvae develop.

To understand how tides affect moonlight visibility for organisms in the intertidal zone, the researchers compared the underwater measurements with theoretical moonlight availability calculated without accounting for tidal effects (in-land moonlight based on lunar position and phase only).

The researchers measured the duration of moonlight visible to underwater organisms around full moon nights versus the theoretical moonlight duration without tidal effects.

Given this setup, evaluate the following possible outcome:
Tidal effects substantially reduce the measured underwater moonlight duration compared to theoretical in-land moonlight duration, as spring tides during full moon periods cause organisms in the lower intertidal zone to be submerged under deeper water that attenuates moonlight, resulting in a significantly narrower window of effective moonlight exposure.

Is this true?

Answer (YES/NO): YES